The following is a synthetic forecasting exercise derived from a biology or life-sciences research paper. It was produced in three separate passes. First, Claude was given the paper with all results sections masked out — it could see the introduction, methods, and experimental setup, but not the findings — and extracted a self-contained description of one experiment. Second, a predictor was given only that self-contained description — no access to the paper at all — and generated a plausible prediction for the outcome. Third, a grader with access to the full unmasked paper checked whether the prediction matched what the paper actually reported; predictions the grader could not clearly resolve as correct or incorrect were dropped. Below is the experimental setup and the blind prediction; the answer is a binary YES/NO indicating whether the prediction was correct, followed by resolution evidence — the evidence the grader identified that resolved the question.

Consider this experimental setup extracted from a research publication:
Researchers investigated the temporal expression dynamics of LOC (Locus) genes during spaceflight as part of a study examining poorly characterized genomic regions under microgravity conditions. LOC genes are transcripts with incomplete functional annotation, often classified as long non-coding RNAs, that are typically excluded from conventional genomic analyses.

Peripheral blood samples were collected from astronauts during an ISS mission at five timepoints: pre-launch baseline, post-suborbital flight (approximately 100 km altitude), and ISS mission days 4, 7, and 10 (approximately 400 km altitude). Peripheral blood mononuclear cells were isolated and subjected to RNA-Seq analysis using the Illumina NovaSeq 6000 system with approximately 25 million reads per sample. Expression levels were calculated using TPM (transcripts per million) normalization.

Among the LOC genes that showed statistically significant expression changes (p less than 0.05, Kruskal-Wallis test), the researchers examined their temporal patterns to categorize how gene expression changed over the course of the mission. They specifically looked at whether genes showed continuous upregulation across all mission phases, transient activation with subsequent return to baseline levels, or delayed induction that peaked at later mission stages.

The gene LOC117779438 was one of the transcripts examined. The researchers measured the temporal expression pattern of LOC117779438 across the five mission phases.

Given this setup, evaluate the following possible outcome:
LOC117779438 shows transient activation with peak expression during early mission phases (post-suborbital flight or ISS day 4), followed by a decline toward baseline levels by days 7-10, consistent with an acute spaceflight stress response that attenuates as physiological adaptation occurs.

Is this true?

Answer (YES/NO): NO